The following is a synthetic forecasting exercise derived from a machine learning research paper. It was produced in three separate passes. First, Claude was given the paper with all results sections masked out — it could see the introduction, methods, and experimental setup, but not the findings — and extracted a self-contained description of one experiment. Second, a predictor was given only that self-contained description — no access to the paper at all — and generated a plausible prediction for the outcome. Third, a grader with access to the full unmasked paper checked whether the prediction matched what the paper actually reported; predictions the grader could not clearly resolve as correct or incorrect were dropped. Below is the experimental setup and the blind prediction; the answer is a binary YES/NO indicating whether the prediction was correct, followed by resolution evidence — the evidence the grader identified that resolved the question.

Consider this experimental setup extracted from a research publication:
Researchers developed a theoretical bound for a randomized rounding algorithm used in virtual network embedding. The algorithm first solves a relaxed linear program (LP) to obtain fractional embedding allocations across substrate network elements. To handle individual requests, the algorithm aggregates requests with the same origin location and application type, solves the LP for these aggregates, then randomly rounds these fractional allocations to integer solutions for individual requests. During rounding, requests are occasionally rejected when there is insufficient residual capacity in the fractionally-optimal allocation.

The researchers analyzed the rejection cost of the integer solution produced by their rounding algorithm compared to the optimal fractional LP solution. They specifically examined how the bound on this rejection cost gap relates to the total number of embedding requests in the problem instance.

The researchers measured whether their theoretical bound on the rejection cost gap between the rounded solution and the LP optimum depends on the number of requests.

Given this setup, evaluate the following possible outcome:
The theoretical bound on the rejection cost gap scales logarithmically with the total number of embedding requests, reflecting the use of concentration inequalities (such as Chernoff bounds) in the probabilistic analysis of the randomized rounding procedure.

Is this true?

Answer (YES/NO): NO